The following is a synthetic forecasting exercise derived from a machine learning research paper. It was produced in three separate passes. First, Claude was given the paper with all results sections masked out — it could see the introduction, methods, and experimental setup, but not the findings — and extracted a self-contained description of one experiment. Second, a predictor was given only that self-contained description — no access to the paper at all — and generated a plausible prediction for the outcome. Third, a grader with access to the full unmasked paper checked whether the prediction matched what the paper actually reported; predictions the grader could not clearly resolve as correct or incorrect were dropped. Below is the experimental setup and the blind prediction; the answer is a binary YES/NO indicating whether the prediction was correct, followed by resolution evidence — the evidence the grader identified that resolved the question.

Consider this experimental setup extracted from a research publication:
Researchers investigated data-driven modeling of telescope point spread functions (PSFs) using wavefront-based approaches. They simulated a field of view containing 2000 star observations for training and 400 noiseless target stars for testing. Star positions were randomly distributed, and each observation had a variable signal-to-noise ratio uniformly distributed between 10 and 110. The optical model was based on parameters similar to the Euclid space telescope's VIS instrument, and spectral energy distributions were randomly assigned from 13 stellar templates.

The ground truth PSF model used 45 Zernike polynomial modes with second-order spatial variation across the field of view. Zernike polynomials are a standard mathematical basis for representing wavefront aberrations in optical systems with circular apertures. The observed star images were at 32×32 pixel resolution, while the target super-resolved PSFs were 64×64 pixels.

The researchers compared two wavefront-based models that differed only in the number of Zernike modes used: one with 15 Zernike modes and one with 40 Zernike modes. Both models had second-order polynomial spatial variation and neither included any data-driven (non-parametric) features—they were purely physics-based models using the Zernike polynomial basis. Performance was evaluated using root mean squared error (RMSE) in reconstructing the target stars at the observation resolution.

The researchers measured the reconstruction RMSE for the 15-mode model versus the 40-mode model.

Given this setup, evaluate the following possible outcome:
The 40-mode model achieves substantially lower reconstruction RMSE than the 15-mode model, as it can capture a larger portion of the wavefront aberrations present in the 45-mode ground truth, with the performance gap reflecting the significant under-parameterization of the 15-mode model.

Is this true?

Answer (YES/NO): YES